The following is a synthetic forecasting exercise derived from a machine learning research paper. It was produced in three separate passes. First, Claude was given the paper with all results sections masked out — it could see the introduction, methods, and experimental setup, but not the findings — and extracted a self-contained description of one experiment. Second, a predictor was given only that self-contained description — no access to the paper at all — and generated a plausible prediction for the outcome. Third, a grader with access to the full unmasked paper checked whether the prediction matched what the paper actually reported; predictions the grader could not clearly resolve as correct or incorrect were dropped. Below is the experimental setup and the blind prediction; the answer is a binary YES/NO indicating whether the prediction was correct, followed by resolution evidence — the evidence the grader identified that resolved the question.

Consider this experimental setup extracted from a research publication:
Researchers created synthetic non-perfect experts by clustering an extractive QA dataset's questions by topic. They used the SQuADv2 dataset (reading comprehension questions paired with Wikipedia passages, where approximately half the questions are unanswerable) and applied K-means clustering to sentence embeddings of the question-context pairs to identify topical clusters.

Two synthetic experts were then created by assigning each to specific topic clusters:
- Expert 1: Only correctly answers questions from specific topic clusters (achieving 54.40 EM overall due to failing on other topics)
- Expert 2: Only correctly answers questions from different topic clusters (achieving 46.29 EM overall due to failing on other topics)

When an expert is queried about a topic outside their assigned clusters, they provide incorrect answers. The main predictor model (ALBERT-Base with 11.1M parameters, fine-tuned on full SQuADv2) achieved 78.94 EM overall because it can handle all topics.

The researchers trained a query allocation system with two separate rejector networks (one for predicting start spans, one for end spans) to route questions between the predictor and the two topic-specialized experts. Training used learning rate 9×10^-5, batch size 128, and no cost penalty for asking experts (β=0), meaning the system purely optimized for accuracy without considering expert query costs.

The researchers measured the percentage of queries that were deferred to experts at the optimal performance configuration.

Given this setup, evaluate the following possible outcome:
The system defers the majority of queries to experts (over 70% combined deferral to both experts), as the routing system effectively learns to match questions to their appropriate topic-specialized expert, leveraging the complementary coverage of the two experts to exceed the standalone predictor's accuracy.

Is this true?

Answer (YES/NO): NO